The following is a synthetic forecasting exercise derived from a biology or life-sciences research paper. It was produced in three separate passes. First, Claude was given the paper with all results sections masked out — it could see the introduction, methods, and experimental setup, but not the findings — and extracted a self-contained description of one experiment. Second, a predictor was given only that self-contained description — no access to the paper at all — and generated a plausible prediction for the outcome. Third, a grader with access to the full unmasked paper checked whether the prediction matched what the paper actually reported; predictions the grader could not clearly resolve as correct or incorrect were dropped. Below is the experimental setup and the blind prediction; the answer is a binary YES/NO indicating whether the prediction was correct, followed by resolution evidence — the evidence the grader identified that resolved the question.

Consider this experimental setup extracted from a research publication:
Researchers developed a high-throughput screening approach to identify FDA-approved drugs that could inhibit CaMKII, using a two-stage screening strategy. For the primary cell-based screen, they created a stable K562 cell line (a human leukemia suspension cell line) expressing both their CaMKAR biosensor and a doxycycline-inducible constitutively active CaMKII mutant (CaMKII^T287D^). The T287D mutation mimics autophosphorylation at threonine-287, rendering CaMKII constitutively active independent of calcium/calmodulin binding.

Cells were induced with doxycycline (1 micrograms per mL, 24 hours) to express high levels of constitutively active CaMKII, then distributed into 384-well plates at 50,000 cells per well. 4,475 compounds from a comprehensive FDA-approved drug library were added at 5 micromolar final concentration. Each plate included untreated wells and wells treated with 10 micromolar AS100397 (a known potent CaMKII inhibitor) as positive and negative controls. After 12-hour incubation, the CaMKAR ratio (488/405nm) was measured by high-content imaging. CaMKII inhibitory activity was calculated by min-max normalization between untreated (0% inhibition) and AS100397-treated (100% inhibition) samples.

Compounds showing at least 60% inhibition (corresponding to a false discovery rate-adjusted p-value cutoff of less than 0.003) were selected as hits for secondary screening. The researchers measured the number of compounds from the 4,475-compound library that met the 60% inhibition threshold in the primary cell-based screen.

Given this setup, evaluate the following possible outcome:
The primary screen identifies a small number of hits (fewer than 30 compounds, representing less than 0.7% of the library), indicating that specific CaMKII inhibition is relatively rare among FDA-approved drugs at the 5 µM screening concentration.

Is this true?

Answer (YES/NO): NO